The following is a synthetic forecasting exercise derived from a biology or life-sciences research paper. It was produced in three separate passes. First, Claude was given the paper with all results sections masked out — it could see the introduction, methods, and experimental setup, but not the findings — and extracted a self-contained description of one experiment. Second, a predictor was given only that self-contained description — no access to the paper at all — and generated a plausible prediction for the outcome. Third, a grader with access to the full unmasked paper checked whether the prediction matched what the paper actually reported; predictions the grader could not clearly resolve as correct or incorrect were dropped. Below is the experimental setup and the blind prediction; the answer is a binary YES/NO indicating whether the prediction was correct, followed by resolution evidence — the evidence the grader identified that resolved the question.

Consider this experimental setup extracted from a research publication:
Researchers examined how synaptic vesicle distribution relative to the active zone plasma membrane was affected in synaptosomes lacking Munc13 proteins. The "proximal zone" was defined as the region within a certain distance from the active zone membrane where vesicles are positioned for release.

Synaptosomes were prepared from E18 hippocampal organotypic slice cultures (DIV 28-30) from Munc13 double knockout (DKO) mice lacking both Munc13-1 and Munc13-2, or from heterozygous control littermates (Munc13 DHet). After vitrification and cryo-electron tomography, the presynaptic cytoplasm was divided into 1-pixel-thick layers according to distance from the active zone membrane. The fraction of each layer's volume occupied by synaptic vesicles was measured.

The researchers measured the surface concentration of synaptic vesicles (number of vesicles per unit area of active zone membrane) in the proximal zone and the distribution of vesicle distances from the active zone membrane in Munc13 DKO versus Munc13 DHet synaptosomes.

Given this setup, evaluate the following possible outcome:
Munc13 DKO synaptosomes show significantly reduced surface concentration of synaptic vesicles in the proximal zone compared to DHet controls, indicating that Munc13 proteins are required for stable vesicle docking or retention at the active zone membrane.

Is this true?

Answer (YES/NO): NO